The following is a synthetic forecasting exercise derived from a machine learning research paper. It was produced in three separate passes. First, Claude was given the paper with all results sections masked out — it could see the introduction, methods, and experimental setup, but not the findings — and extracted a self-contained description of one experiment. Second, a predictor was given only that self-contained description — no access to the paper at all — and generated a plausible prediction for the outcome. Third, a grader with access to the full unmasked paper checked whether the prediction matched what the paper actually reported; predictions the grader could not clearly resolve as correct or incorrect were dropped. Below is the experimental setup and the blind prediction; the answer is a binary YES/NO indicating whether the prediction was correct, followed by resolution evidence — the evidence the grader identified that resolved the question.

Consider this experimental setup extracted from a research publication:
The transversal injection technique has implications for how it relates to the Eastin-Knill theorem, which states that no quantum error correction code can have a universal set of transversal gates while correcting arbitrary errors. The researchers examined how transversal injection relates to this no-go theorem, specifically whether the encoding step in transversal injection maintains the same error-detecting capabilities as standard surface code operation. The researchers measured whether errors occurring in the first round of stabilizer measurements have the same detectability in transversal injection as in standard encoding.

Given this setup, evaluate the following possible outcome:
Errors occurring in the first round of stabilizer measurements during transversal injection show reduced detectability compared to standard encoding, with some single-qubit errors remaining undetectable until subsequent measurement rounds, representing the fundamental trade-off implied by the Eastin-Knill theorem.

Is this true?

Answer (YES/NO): NO